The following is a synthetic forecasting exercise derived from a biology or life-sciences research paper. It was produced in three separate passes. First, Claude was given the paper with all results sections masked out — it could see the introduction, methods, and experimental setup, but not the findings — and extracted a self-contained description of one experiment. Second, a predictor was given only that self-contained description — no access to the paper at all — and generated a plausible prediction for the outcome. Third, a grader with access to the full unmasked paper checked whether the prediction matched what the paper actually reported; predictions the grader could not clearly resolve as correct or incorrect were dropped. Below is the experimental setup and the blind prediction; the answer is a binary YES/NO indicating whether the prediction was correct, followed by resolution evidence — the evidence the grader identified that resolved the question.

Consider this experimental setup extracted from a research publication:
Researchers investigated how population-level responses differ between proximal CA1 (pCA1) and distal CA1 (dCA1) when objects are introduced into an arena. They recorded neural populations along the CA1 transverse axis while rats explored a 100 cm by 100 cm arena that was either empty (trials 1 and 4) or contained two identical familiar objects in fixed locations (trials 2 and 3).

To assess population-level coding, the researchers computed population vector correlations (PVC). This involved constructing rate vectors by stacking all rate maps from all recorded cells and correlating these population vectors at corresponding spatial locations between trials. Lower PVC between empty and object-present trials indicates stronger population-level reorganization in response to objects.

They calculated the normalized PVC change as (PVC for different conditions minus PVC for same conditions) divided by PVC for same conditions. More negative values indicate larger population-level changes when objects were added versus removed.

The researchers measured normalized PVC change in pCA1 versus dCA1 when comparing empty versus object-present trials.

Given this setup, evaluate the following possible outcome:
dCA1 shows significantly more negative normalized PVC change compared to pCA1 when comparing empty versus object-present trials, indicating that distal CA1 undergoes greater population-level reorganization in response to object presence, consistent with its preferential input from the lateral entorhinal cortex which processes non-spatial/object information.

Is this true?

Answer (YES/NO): NO